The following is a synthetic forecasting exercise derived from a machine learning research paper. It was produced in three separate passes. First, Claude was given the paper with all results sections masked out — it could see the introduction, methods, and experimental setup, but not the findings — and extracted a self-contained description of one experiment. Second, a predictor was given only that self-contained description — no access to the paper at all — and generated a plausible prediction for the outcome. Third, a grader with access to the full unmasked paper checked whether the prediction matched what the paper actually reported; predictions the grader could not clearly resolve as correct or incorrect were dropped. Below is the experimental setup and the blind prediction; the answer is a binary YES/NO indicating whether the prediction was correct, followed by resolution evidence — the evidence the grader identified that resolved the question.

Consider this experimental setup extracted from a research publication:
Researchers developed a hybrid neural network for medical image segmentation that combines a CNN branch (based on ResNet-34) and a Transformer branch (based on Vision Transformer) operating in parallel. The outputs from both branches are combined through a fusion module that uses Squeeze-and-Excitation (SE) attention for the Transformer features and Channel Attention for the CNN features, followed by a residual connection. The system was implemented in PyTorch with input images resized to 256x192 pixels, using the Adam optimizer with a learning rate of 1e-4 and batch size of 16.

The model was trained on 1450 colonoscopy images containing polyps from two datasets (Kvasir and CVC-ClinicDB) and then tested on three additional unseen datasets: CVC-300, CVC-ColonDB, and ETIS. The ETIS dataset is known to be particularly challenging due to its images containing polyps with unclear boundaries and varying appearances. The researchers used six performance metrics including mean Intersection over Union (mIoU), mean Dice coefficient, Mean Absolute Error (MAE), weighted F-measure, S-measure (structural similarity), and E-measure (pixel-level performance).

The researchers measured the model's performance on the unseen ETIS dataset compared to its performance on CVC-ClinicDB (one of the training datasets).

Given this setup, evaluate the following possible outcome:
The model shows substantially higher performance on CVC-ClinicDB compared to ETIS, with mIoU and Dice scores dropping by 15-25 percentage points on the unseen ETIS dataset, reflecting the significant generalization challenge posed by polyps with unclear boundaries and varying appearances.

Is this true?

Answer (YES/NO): YES